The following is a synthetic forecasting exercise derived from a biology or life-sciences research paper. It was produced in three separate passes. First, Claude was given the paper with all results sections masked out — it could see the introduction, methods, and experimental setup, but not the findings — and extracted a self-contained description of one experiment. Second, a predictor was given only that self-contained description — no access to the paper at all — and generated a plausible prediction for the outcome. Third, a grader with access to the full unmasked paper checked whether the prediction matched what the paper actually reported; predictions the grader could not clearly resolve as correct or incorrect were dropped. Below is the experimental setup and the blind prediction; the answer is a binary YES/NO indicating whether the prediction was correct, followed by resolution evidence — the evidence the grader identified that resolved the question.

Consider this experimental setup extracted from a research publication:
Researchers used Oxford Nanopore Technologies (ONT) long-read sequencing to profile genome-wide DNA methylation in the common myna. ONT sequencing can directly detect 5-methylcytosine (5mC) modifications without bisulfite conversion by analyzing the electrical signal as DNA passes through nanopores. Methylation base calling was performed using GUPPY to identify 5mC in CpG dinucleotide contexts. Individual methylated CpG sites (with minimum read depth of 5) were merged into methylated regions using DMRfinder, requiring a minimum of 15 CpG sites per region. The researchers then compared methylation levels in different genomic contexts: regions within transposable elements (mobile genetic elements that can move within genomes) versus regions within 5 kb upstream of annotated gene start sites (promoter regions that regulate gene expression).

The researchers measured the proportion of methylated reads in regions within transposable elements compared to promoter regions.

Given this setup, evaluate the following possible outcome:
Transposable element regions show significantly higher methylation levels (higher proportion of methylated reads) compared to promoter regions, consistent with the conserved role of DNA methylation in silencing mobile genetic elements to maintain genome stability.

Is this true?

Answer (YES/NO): YES